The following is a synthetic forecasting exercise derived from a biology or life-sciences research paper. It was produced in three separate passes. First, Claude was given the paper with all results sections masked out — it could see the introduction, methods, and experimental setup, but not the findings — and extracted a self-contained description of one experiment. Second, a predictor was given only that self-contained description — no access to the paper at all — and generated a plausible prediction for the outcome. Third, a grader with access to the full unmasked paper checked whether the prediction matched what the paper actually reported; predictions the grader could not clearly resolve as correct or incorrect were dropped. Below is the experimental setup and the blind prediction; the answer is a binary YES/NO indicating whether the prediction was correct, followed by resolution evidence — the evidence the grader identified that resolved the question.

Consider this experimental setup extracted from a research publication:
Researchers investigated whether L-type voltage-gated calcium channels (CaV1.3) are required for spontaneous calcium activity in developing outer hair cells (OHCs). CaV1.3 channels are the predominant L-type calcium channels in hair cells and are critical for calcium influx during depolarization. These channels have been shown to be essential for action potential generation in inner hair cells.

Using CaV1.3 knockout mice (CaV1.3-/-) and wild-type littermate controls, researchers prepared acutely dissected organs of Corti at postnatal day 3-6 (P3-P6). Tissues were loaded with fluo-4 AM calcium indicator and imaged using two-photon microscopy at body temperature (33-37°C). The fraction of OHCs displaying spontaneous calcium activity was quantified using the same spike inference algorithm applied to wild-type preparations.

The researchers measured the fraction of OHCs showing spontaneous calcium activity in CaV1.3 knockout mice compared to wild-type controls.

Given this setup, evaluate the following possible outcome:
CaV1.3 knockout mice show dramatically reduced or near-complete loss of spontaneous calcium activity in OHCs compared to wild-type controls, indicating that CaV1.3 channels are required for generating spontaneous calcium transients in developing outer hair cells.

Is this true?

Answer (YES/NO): YES